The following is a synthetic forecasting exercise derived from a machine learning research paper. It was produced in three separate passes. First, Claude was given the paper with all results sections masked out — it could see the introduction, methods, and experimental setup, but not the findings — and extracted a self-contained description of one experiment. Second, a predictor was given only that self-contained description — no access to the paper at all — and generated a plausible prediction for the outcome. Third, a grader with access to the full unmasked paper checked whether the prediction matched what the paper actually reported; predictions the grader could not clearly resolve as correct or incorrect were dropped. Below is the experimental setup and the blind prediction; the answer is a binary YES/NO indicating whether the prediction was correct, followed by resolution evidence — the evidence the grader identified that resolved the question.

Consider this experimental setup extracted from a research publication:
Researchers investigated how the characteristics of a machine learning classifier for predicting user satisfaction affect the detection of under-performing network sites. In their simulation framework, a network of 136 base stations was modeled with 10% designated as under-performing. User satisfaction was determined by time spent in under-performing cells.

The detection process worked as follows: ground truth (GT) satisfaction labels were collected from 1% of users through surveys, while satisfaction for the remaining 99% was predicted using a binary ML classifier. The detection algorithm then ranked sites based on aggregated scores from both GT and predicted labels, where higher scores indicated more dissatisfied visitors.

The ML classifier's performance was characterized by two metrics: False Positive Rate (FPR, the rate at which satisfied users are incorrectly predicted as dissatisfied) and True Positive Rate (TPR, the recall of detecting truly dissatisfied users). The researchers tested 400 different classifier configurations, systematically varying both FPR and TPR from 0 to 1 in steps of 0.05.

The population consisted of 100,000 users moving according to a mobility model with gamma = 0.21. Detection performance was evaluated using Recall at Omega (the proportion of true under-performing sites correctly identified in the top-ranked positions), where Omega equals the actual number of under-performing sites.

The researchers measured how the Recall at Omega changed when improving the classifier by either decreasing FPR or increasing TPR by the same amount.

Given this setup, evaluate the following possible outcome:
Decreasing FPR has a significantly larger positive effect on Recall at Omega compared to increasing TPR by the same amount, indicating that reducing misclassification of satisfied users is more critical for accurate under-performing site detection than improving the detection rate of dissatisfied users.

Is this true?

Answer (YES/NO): YES